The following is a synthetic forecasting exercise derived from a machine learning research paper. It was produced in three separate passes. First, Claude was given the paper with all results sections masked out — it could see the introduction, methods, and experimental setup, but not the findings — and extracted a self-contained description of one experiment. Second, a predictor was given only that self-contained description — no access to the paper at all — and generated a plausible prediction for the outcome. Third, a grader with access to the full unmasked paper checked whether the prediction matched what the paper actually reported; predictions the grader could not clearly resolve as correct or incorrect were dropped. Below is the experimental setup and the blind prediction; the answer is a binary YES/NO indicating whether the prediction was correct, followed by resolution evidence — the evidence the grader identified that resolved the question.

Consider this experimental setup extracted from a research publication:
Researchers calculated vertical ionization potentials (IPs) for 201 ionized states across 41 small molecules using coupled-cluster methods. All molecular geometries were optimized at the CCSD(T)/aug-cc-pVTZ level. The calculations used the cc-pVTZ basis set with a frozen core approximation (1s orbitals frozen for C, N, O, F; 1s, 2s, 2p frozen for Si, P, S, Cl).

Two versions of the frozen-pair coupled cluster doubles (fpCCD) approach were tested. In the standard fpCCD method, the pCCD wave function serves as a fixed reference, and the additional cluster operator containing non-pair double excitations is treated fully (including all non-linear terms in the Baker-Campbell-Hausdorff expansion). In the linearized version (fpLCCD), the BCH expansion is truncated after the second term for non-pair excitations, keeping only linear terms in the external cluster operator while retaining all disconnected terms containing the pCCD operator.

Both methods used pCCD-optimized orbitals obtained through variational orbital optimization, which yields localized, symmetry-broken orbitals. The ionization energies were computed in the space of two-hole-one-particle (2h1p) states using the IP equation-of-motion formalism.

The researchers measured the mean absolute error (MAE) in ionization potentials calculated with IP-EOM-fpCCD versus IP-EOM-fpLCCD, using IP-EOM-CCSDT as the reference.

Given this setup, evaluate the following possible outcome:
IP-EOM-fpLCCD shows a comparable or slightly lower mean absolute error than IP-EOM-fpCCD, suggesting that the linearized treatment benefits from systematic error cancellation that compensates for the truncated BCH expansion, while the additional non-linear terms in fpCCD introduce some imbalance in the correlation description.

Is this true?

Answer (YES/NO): NO